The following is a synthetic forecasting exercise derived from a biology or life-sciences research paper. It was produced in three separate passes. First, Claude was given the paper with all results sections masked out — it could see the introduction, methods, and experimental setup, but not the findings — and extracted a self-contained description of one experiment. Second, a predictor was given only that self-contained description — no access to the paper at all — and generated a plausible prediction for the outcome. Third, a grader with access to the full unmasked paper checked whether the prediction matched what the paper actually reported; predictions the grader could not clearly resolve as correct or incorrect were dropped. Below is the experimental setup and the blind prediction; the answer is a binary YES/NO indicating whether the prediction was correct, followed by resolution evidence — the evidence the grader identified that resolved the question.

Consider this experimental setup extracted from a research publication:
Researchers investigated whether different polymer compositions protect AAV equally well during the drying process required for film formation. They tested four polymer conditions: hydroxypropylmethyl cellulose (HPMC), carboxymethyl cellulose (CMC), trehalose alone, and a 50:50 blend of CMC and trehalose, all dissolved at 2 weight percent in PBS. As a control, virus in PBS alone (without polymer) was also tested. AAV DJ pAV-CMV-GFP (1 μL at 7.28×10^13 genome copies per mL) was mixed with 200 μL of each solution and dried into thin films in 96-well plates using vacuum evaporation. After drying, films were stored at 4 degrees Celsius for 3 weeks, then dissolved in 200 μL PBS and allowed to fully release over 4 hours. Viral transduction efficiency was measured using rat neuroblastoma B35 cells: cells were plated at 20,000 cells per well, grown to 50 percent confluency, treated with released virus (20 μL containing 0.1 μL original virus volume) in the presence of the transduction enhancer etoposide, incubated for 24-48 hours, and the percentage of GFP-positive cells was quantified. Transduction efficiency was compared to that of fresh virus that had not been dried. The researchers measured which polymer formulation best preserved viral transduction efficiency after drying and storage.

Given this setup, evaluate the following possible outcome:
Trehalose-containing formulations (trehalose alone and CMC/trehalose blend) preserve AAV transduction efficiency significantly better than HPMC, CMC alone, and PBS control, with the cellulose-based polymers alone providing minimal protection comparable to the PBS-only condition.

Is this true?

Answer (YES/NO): NO